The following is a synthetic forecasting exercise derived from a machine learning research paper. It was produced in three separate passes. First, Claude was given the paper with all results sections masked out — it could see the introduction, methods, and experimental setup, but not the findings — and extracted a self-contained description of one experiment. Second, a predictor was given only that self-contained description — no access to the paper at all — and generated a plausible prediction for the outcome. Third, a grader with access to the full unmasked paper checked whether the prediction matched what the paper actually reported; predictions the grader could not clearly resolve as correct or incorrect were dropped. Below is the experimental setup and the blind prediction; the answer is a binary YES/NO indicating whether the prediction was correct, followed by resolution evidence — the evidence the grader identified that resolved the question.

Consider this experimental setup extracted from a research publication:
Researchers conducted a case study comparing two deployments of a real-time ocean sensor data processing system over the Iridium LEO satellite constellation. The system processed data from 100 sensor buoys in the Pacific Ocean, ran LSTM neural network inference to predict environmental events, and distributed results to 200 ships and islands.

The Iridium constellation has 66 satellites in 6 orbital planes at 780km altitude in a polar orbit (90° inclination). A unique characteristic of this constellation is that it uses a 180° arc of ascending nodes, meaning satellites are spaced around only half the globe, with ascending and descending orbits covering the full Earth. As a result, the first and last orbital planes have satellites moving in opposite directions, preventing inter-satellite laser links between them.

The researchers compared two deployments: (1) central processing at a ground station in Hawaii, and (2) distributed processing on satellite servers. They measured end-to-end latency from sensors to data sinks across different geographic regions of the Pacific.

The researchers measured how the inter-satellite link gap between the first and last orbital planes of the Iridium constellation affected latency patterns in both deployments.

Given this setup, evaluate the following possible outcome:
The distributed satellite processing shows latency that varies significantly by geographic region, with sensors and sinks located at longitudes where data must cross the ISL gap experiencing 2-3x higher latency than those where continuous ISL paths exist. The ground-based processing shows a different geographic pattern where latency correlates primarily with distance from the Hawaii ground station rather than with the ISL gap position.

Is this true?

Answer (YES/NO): NO